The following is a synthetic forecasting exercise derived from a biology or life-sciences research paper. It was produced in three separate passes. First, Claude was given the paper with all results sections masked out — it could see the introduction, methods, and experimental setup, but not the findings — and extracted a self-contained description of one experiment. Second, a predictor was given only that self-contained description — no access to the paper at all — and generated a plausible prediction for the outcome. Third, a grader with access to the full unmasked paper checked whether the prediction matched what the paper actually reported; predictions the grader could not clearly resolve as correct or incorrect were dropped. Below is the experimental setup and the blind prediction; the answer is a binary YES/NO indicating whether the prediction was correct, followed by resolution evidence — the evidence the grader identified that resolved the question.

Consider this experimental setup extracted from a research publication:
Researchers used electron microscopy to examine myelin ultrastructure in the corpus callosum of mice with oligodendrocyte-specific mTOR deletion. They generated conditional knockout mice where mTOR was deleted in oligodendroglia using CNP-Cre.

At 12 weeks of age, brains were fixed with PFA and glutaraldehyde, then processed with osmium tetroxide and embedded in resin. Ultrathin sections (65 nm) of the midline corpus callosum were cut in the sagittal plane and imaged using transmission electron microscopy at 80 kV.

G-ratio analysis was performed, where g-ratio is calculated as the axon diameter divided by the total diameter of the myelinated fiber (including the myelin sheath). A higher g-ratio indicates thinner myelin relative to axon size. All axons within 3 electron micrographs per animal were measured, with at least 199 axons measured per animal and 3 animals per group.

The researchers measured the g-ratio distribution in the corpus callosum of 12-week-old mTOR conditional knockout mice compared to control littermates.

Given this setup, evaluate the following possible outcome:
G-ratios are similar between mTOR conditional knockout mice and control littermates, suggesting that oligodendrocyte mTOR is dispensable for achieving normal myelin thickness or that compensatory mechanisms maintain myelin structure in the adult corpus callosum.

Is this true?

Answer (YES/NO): NO